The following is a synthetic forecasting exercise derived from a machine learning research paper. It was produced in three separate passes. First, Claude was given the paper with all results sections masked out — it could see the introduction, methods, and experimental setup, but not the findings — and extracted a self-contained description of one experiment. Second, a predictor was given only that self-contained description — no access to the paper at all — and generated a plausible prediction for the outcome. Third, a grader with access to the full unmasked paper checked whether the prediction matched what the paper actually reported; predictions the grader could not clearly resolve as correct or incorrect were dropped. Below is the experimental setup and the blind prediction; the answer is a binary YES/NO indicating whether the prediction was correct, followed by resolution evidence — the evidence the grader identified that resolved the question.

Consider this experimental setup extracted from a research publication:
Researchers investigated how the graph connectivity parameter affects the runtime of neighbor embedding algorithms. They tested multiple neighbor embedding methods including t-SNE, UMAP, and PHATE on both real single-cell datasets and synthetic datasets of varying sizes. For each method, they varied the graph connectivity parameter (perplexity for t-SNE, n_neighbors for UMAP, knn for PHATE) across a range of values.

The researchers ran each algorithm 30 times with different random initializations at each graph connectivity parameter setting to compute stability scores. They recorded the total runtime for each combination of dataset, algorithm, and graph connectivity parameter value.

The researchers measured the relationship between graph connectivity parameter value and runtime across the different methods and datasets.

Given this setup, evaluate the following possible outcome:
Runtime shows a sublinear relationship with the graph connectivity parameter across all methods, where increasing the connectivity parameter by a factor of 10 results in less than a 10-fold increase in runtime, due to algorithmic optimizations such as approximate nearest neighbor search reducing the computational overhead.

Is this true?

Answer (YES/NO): NO